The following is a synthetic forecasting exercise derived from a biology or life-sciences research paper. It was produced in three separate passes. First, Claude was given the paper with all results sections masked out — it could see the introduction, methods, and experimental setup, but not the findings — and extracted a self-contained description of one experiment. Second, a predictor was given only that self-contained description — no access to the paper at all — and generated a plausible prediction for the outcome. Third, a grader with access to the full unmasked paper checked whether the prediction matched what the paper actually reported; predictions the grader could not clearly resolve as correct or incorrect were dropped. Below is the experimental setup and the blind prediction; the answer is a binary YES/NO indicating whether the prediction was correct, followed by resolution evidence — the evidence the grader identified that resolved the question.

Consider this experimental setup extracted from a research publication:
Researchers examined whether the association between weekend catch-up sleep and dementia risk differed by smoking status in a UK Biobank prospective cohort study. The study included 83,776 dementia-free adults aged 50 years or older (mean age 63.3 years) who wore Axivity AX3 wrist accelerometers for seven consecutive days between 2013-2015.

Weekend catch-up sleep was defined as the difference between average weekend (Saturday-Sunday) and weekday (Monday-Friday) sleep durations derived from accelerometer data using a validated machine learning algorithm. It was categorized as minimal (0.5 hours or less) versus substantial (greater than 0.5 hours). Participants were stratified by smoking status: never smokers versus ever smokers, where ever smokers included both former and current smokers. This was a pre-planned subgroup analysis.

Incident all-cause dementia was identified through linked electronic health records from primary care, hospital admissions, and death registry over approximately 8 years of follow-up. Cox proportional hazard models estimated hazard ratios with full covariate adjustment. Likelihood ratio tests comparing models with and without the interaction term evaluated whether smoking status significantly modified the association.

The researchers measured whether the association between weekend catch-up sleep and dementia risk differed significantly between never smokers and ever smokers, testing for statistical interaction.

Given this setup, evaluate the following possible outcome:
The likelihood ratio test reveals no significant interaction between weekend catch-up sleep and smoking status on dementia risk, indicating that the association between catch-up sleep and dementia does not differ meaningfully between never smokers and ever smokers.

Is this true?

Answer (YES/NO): YES